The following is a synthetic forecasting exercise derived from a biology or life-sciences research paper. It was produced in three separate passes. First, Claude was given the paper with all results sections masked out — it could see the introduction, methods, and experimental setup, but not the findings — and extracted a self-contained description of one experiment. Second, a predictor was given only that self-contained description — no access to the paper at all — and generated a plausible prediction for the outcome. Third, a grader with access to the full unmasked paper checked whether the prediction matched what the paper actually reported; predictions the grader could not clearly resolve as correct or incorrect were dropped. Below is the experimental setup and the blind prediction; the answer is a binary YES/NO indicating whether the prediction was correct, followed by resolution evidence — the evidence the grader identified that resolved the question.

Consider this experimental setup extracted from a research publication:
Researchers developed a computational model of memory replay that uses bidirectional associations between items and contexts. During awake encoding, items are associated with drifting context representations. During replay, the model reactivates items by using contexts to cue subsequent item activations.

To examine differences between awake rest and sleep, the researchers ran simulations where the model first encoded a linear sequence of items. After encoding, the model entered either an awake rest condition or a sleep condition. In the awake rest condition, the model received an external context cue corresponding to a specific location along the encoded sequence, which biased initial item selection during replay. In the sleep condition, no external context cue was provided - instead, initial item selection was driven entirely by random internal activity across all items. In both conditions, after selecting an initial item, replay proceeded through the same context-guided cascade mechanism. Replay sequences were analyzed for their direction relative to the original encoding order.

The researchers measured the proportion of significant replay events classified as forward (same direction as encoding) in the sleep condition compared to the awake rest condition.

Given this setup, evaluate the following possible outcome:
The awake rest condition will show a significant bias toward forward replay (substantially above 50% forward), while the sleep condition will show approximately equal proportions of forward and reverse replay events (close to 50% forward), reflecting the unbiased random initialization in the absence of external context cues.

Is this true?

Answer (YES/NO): NO